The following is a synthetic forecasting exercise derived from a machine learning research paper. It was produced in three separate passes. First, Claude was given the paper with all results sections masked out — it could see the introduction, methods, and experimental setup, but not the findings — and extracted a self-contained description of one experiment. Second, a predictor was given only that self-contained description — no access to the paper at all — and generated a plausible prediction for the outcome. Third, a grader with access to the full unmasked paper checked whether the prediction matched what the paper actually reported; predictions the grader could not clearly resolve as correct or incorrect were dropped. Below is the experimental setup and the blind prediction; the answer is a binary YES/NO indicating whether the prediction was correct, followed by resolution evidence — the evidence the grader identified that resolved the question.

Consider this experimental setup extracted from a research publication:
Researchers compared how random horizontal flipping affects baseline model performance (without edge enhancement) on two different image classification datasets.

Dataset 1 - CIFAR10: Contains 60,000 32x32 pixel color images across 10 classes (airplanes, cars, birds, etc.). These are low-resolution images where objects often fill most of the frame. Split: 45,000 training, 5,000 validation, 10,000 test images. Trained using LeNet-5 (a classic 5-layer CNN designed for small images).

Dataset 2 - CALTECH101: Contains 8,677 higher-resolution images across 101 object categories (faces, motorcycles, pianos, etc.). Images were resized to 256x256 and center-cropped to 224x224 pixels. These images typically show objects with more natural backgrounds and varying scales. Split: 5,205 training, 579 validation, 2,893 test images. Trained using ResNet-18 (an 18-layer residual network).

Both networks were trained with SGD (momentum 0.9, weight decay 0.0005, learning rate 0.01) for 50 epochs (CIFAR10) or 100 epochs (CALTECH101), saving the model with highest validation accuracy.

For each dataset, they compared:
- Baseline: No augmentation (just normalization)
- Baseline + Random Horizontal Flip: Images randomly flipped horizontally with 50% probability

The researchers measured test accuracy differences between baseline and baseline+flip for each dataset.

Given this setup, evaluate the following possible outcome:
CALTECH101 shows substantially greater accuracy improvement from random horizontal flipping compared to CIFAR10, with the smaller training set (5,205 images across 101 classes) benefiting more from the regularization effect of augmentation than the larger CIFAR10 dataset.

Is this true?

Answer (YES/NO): NO